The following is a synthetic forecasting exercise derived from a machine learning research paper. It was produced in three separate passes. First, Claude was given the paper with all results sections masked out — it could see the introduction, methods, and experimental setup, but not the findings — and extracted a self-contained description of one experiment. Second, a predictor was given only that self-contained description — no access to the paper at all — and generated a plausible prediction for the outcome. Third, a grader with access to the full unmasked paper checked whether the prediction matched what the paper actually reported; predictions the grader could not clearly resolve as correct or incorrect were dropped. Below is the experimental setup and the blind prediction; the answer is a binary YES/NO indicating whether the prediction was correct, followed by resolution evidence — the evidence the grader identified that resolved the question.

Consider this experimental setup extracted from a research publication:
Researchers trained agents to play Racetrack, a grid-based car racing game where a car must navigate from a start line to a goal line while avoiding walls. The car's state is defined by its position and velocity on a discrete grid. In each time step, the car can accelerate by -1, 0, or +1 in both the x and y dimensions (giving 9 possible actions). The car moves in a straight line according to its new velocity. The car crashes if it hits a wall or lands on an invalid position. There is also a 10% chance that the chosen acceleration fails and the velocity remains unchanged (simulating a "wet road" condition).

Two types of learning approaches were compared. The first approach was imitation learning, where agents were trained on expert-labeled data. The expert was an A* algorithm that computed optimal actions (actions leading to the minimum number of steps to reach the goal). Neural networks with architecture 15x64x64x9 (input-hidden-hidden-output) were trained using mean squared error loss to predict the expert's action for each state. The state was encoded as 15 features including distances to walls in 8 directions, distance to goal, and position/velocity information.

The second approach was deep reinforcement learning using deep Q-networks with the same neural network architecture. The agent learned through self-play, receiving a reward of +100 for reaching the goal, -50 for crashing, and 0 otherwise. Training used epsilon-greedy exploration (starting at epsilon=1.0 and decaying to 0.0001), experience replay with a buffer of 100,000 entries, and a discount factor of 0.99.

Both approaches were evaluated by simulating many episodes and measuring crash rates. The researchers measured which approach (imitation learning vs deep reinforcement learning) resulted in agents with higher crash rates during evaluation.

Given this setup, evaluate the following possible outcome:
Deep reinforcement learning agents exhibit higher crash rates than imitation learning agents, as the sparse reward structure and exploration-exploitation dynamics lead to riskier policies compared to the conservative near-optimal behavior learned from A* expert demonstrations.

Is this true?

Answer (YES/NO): NO